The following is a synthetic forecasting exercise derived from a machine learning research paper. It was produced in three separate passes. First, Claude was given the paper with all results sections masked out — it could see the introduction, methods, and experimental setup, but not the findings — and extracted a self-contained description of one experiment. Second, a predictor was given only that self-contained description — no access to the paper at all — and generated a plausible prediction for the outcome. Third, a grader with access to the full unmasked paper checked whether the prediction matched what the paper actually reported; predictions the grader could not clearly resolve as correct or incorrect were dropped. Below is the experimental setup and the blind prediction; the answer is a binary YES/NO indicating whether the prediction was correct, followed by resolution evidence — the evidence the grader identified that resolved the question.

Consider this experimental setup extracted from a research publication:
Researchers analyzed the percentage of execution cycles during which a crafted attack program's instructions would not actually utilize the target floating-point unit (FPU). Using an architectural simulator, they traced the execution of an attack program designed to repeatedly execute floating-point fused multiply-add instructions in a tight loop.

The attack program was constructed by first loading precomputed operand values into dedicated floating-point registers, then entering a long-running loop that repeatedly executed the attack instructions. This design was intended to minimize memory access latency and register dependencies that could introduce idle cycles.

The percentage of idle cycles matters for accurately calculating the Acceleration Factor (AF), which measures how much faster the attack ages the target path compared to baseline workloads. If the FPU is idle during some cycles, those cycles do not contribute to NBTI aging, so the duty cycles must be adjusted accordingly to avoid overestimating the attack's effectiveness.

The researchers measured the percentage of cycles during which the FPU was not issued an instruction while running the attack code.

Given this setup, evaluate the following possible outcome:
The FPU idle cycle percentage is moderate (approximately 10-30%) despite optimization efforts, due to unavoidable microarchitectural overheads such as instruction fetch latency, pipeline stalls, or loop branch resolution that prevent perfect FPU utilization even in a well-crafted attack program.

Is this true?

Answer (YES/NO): YES